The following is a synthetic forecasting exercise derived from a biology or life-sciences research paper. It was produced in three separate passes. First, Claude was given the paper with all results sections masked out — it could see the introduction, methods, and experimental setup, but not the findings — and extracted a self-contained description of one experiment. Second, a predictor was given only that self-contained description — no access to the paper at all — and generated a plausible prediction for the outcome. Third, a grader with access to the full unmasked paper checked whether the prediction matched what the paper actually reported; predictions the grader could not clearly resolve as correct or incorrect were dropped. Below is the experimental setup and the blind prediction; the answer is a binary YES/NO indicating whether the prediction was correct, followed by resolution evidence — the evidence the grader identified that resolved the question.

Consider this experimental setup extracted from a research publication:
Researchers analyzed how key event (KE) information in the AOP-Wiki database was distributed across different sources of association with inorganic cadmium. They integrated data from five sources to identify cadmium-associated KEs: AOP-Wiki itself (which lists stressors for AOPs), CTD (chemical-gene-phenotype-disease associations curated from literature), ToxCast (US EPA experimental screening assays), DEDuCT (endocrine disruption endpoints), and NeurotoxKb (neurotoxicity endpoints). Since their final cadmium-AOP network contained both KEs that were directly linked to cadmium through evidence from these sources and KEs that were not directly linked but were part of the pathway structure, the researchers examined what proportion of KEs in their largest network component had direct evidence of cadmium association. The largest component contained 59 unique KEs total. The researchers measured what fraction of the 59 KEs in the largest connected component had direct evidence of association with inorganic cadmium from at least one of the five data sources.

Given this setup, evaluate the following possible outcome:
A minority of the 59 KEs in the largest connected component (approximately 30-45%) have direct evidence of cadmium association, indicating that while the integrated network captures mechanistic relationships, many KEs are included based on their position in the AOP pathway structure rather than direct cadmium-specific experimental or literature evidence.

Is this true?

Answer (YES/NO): NO